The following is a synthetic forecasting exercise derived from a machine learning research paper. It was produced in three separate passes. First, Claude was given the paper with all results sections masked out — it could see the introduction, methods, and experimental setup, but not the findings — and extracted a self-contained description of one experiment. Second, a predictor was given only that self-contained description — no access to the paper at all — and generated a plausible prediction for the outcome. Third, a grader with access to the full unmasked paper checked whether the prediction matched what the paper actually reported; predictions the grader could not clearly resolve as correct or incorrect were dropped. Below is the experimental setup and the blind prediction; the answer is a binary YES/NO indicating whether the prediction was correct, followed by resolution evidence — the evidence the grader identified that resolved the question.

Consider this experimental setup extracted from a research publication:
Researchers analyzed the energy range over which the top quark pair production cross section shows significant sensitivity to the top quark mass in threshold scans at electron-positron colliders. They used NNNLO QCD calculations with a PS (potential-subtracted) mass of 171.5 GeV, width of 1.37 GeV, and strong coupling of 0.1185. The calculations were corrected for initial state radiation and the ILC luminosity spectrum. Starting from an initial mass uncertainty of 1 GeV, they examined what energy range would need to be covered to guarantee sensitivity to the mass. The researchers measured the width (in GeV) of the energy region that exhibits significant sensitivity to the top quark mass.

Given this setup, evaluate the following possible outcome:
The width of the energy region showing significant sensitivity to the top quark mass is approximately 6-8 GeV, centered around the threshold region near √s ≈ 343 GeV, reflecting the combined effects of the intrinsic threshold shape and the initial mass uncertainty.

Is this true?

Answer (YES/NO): NO